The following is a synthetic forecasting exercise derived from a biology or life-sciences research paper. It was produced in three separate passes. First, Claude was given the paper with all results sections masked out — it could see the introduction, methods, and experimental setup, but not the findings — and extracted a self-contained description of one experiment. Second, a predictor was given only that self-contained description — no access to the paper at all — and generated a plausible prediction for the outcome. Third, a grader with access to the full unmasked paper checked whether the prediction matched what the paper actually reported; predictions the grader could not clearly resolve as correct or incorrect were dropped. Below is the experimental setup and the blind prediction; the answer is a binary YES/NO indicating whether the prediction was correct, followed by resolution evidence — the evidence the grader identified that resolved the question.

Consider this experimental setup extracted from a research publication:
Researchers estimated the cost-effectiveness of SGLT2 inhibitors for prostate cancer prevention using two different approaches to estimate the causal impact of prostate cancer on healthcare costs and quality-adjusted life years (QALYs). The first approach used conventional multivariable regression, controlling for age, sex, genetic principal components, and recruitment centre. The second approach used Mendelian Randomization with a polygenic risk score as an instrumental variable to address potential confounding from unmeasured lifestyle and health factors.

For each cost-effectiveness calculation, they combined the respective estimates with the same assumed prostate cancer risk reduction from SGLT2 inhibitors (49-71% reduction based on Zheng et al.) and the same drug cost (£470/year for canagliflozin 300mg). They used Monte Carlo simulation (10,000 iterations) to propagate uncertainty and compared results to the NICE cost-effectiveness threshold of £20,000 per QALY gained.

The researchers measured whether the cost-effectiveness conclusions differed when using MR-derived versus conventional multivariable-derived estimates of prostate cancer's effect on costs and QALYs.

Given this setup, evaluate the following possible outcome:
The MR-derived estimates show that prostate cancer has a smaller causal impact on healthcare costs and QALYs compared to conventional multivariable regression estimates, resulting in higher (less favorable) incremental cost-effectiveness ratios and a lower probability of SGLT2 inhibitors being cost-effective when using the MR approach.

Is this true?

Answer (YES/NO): NO